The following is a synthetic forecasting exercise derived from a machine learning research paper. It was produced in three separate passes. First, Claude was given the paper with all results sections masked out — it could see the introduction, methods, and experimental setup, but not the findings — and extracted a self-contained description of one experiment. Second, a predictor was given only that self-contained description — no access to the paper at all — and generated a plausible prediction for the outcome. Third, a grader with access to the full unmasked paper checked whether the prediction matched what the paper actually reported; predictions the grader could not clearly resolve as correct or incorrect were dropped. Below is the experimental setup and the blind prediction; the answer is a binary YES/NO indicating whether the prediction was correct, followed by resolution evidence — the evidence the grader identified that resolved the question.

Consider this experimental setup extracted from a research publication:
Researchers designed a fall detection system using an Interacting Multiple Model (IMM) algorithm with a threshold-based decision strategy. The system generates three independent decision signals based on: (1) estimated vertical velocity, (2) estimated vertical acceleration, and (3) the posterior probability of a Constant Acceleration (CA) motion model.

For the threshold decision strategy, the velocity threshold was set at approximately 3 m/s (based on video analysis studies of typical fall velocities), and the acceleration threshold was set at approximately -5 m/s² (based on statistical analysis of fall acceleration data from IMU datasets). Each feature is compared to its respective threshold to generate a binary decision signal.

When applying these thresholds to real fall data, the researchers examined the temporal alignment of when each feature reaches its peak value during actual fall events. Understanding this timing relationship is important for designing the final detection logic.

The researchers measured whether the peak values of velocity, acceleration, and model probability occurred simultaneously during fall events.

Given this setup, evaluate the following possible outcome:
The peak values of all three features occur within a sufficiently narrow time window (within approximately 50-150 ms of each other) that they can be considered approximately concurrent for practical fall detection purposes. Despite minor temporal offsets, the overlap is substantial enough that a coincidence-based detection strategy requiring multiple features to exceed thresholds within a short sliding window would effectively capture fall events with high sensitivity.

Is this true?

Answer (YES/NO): NO